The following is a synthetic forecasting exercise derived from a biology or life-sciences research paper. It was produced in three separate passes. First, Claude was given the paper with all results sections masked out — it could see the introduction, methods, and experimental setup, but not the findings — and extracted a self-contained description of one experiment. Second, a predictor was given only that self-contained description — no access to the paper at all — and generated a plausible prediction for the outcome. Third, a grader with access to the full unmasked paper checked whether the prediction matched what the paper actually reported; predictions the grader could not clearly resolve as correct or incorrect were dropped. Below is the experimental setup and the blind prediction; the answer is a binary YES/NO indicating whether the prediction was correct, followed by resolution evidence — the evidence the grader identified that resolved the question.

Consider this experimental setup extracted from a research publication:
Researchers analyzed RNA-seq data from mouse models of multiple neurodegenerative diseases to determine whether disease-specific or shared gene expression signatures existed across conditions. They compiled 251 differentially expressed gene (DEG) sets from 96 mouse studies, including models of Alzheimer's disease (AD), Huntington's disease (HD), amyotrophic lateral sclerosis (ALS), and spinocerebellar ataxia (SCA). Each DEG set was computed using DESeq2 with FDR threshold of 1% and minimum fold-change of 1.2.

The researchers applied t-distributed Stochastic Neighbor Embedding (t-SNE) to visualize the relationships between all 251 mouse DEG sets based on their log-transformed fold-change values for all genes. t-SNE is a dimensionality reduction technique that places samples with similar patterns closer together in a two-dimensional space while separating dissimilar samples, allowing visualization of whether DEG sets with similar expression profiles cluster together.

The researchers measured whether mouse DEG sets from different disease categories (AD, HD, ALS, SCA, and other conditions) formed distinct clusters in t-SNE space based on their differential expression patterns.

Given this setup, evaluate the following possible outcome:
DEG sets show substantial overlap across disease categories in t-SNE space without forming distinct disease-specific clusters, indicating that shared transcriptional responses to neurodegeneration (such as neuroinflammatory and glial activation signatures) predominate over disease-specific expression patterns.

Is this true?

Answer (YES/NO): NO